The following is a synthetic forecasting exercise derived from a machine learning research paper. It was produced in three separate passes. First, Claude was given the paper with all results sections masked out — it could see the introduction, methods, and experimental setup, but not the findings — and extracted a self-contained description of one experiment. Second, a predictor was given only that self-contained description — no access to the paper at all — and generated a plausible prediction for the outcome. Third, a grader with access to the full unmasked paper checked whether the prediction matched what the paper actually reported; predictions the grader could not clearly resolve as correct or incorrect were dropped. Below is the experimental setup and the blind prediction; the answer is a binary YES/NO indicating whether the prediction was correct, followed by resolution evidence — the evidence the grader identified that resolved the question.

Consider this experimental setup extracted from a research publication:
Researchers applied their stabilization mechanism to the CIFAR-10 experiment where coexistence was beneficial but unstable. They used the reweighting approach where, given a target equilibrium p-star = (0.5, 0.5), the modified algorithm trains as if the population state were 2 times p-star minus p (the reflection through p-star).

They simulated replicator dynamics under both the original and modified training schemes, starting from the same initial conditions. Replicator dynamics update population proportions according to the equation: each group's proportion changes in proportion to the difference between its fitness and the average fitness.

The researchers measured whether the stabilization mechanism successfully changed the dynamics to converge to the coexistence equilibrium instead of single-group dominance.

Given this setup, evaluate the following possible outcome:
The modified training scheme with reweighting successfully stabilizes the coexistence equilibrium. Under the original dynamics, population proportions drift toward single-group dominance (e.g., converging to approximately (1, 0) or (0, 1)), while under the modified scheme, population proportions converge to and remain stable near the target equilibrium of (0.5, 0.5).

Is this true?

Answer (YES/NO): YES